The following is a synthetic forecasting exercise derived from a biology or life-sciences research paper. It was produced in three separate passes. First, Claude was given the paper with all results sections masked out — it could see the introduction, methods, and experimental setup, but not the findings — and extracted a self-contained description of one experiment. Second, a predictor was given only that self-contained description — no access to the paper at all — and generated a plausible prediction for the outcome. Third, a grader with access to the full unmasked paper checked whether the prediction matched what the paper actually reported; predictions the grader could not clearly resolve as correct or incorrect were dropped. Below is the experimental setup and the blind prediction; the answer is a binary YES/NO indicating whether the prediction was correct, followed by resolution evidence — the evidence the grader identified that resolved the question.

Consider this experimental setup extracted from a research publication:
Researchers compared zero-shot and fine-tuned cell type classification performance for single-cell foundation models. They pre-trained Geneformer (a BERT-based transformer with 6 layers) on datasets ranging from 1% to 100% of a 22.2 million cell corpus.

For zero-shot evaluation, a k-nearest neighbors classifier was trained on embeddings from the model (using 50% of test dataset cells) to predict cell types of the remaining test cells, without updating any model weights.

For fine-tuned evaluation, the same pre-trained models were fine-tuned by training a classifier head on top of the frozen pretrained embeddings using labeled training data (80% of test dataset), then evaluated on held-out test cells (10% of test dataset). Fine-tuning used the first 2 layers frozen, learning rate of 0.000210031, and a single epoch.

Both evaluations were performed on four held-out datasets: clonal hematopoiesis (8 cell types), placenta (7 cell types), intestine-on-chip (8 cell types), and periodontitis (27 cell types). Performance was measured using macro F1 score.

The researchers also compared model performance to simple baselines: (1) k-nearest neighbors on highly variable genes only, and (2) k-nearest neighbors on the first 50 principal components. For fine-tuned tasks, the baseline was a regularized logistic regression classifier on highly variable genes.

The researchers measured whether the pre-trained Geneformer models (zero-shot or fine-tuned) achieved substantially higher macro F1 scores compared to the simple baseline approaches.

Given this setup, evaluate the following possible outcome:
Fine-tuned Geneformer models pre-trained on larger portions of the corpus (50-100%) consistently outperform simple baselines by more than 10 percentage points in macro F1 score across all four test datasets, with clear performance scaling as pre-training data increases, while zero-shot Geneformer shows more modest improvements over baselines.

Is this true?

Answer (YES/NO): NO